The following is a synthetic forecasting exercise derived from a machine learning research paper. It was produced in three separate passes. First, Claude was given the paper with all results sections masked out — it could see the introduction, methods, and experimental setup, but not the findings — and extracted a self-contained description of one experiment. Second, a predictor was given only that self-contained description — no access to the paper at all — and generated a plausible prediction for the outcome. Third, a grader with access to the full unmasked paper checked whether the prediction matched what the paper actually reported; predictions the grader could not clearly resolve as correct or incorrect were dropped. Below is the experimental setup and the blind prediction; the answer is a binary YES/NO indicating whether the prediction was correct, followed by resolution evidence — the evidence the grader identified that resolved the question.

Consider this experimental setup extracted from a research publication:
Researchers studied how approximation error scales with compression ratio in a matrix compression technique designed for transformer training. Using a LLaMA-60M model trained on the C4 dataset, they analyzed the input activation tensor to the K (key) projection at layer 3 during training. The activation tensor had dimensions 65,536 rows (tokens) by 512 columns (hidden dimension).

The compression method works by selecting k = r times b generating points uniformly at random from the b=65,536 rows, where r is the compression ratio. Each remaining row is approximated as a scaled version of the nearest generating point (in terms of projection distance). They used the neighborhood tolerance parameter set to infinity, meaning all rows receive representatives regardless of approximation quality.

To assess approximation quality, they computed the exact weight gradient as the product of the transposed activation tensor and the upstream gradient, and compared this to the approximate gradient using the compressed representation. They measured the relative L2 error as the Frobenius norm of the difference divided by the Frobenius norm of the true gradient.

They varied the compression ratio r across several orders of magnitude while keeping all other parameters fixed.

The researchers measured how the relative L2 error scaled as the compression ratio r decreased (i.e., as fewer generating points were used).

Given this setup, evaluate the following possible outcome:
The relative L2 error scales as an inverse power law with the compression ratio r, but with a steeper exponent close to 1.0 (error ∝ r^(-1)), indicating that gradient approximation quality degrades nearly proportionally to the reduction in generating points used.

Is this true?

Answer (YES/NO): NO